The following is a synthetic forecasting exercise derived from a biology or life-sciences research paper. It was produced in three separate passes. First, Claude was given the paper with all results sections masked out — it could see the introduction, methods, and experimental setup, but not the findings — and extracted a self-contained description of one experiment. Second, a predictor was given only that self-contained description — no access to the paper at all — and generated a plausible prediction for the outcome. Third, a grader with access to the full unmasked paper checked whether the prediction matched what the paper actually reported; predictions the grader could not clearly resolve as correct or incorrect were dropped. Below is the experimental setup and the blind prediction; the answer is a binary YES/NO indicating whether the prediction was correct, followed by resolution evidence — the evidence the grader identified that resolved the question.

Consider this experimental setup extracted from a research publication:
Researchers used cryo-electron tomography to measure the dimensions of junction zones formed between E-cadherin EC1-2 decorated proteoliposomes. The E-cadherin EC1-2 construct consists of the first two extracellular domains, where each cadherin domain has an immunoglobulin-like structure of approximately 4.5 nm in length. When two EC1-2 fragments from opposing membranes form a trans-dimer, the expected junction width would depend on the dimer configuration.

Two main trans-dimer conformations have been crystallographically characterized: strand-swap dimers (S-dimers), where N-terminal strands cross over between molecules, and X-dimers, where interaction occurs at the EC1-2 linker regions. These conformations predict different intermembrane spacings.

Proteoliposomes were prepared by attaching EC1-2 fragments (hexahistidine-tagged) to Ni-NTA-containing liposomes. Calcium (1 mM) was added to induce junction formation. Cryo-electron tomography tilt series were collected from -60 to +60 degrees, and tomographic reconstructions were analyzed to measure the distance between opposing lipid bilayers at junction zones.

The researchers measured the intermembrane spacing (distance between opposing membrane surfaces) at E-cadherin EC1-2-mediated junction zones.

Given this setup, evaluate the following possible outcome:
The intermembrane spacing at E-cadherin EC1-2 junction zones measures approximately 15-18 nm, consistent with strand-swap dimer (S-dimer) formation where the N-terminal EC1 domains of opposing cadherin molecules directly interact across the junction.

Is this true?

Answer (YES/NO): NO